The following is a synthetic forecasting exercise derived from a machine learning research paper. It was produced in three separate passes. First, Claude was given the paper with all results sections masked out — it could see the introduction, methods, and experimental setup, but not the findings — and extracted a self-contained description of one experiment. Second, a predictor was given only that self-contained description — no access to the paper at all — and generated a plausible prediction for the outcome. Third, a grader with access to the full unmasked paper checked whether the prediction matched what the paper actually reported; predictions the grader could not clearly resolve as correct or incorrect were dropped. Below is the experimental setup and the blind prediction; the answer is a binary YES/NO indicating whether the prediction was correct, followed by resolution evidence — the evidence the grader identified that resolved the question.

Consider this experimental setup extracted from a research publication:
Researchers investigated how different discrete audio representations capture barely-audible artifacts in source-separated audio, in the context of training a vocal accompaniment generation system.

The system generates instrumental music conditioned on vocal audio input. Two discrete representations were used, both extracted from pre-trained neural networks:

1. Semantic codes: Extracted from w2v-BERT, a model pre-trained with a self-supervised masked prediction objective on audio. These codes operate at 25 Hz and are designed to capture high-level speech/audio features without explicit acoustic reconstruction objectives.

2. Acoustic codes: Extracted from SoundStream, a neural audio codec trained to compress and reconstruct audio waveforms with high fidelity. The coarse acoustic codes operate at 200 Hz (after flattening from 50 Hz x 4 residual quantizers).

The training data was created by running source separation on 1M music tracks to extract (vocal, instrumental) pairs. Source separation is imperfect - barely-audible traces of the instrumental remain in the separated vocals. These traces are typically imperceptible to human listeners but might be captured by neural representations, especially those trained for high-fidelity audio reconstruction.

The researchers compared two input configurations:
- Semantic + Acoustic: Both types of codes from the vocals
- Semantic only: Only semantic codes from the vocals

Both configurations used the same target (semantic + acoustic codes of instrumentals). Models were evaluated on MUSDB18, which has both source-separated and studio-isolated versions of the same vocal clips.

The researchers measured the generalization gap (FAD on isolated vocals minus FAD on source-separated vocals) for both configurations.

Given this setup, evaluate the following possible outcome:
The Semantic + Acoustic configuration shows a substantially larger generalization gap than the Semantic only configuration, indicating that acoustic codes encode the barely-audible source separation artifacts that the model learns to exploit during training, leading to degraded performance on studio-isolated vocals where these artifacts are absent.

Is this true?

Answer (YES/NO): YES